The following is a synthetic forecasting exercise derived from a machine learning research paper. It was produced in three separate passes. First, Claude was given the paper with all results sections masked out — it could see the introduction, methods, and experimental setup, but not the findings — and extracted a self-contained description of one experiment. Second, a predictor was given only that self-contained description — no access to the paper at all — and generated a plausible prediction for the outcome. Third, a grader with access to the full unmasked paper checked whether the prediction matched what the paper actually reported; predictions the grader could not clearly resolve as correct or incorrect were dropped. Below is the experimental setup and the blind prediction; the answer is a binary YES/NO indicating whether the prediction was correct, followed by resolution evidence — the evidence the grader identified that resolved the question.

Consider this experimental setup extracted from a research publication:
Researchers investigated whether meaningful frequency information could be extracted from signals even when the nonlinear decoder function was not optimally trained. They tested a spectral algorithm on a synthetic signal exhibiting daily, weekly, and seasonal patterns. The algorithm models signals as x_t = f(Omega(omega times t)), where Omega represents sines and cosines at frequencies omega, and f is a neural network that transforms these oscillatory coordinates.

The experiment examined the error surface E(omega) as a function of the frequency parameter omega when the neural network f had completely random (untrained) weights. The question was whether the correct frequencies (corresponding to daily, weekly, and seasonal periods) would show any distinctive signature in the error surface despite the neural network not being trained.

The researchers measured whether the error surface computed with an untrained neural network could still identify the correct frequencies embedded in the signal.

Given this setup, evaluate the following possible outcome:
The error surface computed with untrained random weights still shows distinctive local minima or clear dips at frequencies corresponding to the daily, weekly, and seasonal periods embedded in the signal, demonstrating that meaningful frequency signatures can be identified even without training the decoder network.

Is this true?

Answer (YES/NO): NO